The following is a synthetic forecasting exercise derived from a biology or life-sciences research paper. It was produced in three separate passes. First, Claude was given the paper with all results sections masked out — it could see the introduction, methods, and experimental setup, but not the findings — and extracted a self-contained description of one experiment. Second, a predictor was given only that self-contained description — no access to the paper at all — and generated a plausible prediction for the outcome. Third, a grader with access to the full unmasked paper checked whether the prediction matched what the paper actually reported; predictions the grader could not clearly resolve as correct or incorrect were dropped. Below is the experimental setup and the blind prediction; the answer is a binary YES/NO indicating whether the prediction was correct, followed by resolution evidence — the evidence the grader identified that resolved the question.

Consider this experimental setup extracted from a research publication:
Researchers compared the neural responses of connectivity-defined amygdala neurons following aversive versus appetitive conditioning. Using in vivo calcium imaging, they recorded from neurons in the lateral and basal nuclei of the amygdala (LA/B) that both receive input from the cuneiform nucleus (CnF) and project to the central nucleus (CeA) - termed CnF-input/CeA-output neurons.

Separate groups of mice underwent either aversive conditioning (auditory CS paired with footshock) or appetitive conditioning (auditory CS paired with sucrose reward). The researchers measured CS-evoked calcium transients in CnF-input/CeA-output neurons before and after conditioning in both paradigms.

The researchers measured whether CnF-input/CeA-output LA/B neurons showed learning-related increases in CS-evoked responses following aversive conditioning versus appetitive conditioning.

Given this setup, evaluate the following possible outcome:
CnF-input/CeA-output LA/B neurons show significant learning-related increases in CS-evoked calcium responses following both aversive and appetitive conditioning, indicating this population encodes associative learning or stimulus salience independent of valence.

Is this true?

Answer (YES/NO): NO